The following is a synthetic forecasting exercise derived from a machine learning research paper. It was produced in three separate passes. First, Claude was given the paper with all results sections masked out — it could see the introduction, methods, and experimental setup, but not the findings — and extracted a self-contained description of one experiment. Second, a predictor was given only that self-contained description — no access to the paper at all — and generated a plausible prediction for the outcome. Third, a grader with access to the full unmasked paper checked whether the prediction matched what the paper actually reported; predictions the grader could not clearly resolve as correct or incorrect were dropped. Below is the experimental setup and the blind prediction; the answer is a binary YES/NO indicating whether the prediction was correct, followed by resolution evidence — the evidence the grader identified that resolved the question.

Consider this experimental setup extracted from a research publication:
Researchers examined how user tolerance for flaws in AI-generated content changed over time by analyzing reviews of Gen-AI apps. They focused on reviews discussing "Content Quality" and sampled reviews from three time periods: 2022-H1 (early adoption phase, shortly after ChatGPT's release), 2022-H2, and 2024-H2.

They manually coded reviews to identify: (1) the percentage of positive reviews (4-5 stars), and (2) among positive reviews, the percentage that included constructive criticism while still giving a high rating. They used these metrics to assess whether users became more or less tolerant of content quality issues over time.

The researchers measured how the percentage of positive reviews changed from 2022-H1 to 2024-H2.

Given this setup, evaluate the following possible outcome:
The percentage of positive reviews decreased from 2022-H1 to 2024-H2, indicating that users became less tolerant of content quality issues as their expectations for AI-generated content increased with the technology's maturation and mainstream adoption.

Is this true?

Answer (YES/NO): YES